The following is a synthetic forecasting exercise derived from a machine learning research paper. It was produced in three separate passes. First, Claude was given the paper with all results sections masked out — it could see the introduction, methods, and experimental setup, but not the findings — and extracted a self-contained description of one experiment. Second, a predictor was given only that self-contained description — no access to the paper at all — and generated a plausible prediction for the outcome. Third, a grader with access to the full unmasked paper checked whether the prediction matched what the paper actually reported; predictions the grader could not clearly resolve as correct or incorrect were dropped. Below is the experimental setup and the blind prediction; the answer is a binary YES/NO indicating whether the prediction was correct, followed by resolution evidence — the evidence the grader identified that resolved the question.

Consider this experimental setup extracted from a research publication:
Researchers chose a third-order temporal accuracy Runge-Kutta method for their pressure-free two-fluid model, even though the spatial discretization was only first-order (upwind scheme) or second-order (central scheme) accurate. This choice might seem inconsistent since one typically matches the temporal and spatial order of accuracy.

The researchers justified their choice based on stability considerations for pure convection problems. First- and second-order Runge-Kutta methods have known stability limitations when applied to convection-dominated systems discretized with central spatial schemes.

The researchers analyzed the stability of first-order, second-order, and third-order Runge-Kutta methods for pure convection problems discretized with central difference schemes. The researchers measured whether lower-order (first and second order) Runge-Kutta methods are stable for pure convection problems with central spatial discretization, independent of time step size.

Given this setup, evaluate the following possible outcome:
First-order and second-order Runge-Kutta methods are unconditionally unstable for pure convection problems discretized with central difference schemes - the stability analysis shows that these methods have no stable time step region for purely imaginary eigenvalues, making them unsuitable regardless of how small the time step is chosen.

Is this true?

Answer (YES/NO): YES